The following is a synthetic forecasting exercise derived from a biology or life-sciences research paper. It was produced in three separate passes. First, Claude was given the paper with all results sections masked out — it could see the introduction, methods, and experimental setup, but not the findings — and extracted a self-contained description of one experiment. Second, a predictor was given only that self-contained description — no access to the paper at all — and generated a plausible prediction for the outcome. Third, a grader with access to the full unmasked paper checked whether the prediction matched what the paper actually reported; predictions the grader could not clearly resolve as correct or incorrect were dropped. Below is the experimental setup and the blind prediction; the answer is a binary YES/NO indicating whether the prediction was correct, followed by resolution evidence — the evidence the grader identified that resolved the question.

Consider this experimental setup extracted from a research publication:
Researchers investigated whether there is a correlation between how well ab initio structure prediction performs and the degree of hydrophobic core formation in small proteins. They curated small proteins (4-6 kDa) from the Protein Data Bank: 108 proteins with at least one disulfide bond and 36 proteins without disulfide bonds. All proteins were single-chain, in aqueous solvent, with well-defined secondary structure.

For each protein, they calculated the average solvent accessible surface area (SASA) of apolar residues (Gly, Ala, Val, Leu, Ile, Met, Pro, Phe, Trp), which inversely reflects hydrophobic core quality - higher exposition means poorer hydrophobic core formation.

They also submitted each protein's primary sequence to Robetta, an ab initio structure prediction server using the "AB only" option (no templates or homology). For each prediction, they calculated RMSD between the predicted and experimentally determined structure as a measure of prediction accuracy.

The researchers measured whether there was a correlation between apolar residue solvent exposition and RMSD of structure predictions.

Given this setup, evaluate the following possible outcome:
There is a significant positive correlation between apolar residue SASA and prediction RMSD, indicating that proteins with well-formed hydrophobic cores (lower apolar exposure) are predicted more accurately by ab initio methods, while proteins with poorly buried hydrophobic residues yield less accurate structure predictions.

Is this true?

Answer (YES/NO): NO